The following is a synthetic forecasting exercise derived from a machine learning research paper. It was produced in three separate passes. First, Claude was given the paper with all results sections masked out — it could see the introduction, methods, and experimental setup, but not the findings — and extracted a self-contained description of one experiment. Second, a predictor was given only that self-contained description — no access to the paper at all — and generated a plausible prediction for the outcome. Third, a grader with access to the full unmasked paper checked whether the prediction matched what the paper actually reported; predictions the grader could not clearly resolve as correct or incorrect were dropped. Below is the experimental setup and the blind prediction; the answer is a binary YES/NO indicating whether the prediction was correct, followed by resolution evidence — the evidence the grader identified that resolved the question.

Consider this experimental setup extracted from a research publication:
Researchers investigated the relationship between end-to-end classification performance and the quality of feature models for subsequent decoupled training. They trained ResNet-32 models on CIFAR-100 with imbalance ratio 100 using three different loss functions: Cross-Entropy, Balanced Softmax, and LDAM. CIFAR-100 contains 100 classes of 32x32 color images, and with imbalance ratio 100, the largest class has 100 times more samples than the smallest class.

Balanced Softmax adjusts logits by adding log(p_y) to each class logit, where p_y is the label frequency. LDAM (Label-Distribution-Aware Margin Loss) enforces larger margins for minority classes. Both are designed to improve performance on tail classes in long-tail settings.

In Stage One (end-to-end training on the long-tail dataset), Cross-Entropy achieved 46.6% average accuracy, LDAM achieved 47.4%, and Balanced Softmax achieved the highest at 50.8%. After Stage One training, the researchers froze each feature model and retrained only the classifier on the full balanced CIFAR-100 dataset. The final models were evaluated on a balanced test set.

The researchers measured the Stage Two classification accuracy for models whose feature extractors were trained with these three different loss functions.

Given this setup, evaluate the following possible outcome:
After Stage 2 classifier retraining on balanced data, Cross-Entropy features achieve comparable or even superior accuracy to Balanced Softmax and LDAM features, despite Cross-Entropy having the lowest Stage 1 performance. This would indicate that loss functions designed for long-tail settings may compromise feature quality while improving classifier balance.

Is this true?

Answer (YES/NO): YES